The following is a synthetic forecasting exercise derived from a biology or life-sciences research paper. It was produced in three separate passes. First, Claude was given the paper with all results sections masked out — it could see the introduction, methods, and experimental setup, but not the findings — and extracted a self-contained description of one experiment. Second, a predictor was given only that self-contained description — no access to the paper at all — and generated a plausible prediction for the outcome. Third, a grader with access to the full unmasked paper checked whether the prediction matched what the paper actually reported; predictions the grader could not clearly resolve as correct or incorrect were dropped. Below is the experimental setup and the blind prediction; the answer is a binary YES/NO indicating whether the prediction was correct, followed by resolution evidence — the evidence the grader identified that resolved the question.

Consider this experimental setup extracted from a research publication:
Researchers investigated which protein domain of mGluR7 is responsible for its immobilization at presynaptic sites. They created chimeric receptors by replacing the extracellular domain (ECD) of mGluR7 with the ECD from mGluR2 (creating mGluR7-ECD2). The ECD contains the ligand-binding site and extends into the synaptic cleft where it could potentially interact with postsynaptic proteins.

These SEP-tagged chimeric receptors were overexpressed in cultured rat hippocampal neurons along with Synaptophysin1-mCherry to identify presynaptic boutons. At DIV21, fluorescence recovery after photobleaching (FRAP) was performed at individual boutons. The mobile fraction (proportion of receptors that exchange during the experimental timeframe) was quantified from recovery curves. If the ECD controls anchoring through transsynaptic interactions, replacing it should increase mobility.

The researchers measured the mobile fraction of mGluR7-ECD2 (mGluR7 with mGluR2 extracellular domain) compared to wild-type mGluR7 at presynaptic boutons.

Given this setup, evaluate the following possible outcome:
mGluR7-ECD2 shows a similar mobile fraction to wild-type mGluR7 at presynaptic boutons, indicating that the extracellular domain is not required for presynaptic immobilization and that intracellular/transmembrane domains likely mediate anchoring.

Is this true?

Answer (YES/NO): NO